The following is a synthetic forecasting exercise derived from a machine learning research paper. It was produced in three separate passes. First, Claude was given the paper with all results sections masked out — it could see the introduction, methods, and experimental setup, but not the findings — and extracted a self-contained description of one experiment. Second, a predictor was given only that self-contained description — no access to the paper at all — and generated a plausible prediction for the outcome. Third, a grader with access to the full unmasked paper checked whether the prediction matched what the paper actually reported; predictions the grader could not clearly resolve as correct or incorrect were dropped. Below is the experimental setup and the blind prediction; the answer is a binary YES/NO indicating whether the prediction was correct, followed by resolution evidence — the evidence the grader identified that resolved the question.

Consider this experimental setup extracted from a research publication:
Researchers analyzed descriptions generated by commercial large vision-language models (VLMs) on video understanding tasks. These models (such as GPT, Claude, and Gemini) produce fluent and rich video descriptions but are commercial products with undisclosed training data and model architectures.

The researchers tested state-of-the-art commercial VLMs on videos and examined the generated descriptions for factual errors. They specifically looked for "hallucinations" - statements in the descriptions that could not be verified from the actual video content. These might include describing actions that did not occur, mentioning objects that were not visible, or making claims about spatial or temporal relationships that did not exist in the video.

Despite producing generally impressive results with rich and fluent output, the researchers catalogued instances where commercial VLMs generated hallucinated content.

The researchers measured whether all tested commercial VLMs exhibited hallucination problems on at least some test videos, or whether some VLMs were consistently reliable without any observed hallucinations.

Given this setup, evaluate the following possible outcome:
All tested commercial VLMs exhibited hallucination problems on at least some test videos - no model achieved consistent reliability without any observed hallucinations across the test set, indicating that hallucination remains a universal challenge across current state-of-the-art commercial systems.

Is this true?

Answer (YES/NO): YES